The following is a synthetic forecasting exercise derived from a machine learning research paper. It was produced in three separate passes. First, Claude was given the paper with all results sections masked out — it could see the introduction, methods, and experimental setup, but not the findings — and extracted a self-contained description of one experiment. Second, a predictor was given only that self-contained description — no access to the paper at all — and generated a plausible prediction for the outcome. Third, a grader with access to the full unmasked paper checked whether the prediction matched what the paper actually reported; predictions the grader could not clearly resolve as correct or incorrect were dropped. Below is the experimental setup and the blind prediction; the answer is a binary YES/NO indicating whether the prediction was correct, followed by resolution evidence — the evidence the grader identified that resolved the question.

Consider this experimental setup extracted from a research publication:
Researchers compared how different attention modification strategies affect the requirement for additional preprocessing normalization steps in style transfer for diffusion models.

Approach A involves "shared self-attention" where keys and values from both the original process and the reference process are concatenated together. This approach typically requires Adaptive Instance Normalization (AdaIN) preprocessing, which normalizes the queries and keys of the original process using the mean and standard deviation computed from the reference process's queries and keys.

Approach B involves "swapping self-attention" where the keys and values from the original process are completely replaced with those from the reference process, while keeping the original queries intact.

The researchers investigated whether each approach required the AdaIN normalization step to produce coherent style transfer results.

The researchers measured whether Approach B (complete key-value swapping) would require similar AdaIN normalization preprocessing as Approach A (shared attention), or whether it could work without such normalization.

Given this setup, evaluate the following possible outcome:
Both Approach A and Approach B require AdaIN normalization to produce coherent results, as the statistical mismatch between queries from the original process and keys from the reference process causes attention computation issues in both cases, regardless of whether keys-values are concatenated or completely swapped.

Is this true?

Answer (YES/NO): NO